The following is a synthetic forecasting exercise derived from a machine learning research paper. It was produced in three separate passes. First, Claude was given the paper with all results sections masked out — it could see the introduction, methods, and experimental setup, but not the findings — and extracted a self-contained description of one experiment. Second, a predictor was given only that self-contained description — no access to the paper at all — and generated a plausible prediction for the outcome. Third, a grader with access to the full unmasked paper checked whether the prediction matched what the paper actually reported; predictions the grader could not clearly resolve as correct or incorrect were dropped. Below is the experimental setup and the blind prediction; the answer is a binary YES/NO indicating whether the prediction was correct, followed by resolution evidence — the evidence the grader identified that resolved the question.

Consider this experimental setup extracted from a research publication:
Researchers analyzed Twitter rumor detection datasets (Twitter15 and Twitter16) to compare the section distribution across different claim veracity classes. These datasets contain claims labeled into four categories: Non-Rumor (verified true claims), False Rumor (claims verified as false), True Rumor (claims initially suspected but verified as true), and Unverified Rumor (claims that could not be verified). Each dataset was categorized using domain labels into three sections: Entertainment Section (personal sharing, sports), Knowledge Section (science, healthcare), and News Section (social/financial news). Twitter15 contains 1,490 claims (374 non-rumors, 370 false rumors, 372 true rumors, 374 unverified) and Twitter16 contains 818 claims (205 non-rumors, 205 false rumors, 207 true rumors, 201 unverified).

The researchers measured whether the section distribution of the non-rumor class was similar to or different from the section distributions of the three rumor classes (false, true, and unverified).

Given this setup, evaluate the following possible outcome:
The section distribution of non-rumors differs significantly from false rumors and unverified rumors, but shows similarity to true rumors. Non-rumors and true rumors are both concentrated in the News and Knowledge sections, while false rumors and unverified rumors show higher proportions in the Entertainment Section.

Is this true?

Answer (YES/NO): NO